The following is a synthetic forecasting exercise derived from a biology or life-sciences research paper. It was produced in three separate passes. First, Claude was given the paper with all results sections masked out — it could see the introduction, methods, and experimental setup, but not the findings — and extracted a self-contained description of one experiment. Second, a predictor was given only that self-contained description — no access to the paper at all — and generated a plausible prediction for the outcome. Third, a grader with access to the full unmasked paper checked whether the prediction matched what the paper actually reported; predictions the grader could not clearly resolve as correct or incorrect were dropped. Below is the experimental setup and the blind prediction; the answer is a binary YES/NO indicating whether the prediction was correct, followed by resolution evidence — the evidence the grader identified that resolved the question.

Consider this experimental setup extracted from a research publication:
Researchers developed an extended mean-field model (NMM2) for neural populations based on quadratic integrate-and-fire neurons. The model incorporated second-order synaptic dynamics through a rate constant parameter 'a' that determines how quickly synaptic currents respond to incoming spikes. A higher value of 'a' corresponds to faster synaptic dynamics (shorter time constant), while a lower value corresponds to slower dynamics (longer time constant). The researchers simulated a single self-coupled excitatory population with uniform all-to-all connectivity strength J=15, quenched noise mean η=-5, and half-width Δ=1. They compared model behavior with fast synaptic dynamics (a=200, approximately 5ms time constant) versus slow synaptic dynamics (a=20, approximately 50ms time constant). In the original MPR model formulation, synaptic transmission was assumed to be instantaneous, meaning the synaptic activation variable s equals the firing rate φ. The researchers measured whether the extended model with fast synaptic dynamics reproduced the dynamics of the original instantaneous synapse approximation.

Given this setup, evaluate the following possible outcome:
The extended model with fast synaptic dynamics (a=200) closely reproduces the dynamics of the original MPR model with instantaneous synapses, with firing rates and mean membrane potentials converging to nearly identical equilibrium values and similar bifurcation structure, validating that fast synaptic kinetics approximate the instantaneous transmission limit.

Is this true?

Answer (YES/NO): YES